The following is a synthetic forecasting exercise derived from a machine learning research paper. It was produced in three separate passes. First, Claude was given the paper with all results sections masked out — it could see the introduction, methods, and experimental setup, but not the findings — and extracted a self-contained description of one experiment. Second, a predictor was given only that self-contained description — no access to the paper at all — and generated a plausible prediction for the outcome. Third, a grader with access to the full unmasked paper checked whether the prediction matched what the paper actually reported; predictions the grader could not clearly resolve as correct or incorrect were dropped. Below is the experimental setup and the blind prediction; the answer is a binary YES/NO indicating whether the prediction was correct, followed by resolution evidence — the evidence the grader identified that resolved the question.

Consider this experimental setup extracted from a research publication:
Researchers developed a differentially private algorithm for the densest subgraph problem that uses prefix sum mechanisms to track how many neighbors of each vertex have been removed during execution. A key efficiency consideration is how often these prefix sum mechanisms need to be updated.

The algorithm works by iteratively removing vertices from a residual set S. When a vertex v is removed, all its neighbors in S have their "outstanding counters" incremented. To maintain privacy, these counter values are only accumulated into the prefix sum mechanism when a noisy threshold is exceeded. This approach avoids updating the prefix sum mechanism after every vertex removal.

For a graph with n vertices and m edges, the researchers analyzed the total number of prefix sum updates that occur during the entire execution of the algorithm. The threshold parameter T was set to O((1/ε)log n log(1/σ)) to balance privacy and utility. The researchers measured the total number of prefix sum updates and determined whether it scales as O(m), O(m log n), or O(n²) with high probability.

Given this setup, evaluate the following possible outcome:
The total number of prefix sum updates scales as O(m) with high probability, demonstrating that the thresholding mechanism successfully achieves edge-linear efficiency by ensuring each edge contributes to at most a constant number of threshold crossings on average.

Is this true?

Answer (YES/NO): YES